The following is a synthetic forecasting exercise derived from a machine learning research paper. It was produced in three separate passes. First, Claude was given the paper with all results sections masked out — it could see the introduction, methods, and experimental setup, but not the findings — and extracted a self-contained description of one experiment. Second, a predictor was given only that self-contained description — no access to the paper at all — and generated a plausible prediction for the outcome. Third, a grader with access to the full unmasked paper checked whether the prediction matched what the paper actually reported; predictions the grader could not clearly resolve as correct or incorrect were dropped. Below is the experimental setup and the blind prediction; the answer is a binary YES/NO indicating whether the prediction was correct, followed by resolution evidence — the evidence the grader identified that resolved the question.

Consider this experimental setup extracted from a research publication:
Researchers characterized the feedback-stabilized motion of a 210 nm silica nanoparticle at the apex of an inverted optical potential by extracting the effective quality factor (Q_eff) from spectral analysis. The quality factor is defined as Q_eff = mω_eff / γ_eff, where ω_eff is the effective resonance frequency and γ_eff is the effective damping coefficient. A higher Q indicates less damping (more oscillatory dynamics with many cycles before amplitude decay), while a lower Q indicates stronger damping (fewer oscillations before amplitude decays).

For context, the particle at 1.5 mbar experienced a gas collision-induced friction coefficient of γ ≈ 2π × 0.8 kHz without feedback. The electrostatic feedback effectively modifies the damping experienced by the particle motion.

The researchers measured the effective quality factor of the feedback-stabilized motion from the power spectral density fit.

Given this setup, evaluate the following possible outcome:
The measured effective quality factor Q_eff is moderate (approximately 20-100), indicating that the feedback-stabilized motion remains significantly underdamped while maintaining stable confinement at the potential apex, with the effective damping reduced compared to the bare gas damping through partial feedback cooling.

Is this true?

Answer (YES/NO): NO